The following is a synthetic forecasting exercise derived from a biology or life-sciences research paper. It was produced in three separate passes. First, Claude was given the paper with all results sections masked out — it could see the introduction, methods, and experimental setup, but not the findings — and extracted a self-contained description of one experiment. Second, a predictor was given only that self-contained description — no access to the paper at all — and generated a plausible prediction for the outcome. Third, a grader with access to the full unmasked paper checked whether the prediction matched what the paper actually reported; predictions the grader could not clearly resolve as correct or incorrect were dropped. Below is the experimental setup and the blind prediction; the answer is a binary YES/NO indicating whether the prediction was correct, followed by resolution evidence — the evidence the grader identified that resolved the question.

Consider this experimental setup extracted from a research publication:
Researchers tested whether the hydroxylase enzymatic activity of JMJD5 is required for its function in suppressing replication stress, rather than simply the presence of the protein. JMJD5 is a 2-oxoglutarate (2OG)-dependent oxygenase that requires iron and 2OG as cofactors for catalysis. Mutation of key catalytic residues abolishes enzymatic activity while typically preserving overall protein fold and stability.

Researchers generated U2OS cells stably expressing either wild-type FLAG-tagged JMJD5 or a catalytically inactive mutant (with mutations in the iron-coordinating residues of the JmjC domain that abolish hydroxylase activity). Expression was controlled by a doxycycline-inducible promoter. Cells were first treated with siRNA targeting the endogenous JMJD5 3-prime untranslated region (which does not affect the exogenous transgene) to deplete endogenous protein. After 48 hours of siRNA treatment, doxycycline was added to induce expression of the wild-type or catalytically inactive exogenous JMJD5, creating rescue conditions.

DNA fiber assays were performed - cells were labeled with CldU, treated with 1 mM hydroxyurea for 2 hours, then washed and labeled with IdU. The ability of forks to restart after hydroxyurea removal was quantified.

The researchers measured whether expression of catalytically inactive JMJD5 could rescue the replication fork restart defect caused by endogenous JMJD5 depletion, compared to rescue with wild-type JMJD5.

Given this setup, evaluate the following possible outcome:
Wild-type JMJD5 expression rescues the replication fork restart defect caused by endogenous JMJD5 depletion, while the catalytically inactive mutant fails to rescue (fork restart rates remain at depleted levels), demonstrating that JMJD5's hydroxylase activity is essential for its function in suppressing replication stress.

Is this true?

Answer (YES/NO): YES